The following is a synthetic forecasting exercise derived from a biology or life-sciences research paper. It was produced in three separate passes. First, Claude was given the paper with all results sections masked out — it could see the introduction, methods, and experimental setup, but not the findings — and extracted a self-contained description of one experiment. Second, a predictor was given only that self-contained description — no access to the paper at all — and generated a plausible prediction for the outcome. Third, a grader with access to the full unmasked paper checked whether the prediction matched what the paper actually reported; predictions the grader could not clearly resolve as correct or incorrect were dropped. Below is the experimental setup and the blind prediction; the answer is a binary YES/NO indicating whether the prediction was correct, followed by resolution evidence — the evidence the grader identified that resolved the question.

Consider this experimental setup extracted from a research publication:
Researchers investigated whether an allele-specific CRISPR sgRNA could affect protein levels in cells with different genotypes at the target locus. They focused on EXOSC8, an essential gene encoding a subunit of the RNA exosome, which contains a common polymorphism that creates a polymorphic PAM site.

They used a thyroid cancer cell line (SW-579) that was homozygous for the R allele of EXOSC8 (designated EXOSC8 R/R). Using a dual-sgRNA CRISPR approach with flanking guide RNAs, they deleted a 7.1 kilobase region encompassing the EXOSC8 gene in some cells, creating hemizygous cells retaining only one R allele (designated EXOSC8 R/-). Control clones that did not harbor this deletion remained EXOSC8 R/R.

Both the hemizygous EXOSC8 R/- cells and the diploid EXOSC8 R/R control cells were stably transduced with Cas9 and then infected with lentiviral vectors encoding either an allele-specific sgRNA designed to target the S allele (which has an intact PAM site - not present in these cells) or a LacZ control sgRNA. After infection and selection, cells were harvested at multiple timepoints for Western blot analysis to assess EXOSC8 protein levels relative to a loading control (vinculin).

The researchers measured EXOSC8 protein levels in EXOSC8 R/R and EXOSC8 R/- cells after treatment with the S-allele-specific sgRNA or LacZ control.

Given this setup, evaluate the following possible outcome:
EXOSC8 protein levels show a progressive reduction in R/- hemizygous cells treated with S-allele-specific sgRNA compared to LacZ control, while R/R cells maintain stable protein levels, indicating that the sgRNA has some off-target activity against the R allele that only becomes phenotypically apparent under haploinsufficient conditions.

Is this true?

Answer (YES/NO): NO